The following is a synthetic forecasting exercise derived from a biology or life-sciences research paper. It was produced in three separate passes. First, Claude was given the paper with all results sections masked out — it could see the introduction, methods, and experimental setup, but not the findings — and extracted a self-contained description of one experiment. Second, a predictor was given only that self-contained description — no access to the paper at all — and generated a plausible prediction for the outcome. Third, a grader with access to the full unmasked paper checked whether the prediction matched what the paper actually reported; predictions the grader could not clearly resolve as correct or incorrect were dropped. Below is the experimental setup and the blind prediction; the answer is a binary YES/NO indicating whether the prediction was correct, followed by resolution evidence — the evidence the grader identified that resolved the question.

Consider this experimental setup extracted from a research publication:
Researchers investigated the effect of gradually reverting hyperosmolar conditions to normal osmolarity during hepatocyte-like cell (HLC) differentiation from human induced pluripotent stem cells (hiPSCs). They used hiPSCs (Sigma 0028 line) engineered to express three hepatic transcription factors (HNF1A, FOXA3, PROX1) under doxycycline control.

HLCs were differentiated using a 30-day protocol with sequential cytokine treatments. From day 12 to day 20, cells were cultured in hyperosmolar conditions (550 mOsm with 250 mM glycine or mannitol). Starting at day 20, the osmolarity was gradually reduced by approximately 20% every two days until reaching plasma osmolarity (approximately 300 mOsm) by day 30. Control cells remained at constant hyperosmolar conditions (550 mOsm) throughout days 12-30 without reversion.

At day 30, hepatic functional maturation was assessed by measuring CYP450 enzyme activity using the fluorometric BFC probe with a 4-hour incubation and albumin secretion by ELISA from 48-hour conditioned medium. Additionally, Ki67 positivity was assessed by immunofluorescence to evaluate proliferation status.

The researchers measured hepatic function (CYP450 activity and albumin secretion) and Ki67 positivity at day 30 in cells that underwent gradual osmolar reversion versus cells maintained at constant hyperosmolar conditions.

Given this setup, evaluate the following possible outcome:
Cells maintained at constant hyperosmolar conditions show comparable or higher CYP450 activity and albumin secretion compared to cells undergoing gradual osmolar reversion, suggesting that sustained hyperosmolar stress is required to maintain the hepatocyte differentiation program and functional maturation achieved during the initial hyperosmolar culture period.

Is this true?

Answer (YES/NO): YES